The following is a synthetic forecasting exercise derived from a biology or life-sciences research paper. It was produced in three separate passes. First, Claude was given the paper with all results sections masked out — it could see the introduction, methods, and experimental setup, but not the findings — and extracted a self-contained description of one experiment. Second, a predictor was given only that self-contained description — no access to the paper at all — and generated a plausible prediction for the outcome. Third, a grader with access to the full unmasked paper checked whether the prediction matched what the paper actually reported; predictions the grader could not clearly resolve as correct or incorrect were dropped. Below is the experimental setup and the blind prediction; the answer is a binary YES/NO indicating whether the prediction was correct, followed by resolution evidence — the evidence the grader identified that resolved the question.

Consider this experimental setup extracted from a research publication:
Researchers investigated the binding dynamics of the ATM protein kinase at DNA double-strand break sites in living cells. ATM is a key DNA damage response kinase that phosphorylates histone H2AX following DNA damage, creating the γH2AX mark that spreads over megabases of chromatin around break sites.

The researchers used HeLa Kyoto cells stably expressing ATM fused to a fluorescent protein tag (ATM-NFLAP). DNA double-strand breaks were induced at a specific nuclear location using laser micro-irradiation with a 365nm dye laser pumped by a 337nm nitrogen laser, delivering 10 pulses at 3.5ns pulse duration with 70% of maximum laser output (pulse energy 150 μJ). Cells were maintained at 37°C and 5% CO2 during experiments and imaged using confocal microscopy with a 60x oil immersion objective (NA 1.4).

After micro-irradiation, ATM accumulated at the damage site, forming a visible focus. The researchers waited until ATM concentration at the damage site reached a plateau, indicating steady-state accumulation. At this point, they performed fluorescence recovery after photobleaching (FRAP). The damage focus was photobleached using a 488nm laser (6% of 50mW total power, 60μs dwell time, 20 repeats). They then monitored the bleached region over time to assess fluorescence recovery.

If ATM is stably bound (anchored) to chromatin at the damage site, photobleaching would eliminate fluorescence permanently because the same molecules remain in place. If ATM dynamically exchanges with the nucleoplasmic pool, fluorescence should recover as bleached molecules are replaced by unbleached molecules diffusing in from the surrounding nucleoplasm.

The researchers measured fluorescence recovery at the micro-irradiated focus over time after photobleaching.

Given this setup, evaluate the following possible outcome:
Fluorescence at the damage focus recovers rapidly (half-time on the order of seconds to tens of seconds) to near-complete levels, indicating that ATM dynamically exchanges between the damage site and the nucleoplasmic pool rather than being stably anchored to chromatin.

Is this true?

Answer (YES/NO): YES